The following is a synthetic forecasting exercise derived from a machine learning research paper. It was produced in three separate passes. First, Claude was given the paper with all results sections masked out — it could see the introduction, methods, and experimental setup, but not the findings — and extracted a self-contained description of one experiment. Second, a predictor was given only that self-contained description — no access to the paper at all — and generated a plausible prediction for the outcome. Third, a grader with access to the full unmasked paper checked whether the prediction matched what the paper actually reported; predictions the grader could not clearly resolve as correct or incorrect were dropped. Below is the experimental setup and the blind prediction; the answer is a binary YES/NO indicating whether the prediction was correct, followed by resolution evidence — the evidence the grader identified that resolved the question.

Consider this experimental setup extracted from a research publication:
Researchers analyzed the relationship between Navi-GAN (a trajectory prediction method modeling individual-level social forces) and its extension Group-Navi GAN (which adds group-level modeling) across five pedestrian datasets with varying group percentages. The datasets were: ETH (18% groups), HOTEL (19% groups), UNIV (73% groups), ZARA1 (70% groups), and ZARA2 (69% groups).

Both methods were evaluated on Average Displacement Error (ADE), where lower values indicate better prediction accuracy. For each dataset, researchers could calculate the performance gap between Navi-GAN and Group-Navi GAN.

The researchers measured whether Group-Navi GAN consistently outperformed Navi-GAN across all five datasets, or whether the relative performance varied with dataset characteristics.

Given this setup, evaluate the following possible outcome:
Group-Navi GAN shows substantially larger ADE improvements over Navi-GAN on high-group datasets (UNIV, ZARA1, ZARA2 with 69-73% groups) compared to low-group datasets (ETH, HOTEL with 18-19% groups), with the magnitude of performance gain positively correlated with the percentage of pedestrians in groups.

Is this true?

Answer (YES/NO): YES